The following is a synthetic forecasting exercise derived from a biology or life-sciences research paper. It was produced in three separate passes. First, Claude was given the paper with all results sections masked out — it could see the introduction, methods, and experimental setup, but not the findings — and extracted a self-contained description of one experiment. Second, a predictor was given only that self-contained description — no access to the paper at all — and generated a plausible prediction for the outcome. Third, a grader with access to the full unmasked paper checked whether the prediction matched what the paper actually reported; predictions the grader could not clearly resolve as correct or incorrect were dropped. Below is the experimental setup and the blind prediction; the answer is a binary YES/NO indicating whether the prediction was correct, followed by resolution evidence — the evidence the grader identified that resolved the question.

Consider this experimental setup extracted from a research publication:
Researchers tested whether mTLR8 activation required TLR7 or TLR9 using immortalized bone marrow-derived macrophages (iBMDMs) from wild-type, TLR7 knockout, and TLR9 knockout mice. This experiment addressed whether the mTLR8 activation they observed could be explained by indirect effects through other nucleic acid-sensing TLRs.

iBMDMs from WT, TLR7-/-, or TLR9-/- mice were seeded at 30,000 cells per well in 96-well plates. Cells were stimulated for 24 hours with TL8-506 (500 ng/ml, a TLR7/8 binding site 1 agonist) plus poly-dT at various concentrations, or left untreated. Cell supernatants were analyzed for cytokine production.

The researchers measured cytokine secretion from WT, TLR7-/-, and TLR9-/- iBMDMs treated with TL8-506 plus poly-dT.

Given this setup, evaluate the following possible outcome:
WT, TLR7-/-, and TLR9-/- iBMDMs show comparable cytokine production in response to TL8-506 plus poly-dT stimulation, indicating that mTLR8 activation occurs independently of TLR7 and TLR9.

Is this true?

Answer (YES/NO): NO